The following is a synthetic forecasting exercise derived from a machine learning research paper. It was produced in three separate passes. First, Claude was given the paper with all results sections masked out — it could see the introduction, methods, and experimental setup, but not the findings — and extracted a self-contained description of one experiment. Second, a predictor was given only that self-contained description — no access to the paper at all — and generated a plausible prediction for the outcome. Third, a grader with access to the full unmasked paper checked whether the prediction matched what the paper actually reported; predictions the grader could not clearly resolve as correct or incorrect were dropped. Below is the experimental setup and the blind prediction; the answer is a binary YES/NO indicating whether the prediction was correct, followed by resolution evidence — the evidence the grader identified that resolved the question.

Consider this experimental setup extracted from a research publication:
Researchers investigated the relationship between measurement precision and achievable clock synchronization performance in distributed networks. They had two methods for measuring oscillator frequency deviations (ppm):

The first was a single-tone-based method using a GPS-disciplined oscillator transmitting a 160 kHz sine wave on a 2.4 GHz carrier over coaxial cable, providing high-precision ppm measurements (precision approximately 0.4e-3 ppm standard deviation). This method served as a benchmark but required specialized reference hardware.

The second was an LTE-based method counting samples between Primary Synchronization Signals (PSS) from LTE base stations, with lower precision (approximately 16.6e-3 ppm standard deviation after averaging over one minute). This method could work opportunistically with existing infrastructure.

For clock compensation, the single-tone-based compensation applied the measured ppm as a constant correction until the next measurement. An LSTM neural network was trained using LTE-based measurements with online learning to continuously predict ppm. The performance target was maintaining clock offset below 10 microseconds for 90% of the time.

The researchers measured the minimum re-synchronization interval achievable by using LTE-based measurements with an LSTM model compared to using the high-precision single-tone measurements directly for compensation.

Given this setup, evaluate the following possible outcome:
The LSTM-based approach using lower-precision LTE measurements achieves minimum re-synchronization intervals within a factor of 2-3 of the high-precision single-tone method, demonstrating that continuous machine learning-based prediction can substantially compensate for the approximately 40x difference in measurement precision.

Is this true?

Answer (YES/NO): NO